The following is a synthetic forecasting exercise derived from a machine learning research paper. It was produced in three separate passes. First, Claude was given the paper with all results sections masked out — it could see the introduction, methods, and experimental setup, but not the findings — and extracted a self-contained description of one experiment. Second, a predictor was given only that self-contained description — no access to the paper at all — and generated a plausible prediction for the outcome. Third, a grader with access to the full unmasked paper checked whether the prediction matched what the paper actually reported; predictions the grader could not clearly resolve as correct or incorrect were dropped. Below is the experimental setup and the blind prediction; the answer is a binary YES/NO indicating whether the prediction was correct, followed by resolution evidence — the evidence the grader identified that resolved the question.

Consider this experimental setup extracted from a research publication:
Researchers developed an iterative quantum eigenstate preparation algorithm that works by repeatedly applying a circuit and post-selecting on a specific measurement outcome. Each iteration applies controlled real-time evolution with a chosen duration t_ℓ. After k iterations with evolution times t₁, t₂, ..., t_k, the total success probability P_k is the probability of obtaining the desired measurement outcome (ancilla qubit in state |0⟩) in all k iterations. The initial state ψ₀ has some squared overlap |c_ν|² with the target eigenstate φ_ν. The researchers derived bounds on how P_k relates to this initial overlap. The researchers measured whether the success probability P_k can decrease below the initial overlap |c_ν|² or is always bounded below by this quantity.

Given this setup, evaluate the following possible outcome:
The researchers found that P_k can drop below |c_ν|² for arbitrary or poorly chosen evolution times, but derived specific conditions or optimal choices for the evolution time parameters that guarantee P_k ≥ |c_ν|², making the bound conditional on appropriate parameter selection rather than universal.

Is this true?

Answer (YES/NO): NO